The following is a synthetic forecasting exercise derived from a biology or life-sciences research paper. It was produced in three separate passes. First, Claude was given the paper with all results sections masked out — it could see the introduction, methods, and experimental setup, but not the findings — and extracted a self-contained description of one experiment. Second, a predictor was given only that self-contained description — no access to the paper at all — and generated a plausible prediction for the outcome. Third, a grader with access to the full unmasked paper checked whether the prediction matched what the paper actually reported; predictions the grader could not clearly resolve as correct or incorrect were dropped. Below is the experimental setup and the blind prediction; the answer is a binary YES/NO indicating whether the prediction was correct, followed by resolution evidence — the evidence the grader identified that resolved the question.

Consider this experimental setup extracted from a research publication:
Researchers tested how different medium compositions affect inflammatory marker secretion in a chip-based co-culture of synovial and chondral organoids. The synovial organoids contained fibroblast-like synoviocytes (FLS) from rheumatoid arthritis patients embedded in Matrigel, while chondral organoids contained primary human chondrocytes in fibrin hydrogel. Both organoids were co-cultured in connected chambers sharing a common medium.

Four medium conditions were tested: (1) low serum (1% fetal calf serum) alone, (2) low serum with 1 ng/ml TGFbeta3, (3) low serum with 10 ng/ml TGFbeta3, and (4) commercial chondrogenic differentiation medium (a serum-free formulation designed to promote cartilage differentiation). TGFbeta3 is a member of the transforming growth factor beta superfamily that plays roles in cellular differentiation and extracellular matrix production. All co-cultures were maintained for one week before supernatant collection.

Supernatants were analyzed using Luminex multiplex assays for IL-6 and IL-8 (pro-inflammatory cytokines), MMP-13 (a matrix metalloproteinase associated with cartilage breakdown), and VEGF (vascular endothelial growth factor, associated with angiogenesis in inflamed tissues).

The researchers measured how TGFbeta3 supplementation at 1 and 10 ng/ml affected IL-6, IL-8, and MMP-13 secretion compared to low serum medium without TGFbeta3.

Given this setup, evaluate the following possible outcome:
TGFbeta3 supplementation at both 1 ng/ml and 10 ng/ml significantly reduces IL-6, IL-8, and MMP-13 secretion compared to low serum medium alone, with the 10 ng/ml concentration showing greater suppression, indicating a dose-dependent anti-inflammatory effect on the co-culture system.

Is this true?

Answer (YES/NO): NO